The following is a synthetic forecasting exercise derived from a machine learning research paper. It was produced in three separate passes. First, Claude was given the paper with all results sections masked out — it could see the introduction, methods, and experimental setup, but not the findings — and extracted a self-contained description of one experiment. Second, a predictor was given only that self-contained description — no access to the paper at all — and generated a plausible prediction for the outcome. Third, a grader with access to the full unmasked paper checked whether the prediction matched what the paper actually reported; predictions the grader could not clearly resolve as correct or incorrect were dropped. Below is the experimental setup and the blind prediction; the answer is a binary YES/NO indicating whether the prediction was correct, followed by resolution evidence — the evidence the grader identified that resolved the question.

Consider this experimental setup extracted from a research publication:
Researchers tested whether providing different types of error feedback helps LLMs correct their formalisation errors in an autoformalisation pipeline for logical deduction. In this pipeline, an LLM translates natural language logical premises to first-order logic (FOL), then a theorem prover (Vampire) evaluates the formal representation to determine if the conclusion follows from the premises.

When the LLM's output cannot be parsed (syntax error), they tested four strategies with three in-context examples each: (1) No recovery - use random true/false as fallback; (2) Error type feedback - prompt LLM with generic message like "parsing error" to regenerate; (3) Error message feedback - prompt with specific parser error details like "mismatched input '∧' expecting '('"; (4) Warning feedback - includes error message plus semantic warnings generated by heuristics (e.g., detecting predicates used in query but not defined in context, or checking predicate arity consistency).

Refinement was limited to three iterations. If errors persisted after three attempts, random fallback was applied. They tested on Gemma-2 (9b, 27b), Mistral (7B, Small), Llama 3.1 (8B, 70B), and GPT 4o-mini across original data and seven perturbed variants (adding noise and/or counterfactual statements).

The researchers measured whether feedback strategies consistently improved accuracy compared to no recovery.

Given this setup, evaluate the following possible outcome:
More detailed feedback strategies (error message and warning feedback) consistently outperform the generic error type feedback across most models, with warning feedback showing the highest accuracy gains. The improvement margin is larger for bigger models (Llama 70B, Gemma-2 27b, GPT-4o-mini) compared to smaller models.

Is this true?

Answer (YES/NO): NO